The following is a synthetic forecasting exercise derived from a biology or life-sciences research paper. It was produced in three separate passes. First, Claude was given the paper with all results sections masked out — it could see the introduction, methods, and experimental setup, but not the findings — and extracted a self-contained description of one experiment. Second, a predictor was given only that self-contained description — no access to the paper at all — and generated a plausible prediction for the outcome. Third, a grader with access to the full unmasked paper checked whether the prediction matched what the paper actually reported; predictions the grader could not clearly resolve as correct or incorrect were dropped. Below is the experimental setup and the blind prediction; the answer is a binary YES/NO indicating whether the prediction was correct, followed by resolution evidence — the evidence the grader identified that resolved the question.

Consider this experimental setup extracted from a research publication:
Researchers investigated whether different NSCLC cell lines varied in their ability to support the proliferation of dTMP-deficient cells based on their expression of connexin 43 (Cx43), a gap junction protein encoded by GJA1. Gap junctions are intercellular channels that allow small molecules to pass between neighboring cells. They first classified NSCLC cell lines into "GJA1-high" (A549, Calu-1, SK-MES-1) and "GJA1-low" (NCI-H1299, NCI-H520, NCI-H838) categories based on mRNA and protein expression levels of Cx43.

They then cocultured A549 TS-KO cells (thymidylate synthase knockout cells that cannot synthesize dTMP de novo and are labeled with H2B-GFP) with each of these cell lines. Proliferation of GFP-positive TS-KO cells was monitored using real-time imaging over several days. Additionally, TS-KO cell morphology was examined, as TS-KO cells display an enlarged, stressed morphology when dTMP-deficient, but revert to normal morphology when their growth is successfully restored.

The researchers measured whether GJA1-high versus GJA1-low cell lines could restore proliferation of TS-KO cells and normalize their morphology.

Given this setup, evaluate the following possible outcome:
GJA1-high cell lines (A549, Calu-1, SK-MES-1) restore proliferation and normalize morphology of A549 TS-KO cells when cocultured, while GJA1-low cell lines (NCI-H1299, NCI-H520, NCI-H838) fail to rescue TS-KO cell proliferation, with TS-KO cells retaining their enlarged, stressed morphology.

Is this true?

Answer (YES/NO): YES